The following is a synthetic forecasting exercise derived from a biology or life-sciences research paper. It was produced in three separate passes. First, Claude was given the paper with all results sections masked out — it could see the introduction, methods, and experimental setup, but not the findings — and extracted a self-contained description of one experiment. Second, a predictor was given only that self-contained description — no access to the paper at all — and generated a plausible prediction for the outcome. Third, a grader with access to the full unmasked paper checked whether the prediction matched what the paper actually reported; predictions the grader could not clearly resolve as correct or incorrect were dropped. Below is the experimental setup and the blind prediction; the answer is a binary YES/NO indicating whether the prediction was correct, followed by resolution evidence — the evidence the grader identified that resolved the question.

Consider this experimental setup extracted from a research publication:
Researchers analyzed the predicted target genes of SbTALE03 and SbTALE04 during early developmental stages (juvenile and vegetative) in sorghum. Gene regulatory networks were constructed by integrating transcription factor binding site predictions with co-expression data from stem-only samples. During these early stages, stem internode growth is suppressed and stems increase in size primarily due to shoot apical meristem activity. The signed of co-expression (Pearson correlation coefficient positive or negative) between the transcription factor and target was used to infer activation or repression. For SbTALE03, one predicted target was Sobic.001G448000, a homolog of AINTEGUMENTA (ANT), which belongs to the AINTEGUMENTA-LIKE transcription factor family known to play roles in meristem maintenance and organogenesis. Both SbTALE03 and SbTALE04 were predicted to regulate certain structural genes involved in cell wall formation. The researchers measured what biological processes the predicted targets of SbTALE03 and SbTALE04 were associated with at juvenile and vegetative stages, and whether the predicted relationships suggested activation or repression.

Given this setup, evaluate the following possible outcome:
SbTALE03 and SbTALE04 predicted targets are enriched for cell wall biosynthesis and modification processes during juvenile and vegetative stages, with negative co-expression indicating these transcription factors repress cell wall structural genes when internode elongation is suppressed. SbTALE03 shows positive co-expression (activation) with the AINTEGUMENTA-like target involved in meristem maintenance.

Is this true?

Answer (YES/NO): NO